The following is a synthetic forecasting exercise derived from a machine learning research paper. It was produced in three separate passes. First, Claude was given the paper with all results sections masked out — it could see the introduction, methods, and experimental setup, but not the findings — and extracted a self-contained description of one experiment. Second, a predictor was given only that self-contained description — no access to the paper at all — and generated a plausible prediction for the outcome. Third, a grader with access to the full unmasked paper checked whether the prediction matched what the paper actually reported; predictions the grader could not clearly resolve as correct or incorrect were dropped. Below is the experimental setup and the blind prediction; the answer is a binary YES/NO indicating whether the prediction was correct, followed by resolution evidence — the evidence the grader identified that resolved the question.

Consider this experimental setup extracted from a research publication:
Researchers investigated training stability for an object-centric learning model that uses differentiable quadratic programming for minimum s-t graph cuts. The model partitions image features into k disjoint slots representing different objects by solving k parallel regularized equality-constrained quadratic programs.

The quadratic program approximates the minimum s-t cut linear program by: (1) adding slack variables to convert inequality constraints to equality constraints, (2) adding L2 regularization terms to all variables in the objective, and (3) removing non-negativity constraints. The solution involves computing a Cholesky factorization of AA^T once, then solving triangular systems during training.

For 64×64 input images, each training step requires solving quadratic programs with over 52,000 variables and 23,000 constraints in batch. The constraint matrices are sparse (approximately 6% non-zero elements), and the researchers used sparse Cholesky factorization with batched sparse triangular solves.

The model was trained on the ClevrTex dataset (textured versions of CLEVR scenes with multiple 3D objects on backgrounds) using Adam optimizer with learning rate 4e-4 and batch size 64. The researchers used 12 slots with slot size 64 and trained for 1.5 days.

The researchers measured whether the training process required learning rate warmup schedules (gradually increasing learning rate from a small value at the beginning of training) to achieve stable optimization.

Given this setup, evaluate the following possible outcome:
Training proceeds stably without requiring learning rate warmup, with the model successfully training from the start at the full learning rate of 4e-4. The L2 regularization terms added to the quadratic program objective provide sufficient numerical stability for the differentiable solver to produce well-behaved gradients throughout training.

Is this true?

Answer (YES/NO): YES